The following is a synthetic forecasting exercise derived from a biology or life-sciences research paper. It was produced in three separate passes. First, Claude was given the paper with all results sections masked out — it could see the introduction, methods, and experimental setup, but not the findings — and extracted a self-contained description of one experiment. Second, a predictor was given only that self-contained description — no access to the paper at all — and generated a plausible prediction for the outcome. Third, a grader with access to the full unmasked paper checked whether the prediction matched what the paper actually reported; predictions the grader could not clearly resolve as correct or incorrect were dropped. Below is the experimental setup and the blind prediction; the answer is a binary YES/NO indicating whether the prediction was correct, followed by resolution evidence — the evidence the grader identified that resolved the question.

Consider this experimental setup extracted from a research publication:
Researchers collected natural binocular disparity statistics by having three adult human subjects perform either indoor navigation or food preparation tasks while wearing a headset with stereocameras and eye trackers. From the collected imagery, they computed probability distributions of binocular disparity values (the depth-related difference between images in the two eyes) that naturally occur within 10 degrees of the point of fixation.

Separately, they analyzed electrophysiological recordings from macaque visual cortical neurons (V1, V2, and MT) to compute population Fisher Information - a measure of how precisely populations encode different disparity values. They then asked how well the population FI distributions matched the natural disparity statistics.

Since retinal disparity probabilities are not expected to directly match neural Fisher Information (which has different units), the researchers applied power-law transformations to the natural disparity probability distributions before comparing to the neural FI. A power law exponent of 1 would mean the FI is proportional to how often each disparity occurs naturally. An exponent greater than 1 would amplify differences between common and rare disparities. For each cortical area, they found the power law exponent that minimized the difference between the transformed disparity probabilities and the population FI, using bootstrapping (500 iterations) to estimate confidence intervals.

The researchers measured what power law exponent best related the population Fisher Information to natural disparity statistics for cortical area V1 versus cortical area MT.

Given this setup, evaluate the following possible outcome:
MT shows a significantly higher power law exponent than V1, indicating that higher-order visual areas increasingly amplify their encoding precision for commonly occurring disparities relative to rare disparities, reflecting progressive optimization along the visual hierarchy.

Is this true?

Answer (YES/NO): NO